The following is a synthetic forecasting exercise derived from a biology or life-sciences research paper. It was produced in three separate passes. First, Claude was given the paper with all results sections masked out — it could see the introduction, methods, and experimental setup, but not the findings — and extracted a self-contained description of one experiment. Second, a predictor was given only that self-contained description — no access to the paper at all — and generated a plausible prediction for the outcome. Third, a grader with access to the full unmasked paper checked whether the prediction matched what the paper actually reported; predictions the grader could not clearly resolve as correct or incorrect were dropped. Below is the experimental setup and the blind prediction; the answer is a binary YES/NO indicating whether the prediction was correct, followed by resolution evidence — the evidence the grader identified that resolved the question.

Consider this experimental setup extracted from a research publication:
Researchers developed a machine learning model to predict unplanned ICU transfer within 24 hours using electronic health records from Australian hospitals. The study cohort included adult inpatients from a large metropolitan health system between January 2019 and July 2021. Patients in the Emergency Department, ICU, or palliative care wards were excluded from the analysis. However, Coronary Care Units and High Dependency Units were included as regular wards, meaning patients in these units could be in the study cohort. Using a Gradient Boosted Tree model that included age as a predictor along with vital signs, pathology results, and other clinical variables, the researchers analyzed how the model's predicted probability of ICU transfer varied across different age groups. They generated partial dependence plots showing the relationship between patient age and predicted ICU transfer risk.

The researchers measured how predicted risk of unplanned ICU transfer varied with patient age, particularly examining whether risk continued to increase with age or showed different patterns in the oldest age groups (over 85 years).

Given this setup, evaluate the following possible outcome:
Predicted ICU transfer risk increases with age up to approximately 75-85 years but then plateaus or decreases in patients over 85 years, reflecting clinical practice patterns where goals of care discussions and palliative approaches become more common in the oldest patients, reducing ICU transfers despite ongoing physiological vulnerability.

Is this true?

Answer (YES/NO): YES